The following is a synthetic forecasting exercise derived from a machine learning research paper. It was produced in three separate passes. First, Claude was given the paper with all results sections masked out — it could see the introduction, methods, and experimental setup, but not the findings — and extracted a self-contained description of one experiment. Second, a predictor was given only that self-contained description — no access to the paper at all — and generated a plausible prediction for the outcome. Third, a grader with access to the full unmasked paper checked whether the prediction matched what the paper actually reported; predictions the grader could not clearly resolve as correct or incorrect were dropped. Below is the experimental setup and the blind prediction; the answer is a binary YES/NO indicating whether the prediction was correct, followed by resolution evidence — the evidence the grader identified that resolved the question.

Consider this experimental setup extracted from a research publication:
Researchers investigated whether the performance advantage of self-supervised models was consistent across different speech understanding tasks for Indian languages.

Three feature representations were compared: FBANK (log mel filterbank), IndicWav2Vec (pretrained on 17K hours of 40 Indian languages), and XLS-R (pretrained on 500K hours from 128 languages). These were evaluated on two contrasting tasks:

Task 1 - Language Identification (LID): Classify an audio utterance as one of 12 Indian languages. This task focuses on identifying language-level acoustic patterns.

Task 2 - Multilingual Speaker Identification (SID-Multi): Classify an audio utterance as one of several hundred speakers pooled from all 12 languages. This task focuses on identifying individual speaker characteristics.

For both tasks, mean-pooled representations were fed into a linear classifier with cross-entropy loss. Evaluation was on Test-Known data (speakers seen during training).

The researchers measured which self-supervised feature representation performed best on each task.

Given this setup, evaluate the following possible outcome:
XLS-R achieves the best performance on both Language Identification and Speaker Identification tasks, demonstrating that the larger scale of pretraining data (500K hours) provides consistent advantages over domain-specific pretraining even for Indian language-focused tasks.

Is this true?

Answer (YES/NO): NO